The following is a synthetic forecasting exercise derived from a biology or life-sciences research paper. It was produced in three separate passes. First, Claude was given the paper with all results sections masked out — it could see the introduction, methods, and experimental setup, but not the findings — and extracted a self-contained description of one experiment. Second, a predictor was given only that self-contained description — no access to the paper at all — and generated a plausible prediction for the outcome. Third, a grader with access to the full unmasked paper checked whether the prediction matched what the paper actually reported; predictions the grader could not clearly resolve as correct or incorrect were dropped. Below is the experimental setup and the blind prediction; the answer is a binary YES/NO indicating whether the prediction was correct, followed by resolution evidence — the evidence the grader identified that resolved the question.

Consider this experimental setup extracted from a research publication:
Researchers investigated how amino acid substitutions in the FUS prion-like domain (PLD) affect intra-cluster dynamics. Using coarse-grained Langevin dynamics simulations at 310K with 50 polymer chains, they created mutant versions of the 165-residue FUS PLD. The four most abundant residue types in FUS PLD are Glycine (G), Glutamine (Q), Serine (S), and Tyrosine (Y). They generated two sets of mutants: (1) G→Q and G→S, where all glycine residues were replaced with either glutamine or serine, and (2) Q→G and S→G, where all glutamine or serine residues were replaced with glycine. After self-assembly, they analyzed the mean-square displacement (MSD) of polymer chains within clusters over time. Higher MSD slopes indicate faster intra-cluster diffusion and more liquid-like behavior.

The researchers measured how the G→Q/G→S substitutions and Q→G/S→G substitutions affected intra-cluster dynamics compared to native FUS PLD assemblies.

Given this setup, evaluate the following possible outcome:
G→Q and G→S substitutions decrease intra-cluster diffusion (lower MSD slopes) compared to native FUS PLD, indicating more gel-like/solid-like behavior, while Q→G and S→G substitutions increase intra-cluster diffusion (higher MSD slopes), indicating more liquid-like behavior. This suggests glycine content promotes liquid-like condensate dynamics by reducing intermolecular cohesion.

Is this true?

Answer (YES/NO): YES